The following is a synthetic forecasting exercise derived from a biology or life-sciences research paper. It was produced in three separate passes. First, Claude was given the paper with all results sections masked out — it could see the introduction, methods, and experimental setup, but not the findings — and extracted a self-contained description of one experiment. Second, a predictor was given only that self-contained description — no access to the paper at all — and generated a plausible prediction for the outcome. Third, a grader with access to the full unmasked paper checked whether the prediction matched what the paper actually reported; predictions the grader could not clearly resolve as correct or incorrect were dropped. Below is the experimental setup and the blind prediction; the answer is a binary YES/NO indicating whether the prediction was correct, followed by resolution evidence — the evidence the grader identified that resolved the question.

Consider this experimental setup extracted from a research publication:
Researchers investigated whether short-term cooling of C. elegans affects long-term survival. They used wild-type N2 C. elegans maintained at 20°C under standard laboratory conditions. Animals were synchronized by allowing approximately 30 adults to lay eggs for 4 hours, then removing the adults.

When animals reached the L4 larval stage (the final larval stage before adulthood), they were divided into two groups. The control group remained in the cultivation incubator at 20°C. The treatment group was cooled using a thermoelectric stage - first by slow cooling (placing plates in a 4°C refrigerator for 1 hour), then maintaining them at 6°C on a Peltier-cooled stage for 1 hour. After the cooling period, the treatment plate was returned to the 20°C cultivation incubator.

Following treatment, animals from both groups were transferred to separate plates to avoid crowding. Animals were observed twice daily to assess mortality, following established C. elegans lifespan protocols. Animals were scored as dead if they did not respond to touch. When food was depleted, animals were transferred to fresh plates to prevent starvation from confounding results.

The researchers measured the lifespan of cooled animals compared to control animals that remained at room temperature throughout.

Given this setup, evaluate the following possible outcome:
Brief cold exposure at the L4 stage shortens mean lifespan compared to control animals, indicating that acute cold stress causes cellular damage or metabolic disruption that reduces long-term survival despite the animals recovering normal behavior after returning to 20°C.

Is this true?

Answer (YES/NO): NO